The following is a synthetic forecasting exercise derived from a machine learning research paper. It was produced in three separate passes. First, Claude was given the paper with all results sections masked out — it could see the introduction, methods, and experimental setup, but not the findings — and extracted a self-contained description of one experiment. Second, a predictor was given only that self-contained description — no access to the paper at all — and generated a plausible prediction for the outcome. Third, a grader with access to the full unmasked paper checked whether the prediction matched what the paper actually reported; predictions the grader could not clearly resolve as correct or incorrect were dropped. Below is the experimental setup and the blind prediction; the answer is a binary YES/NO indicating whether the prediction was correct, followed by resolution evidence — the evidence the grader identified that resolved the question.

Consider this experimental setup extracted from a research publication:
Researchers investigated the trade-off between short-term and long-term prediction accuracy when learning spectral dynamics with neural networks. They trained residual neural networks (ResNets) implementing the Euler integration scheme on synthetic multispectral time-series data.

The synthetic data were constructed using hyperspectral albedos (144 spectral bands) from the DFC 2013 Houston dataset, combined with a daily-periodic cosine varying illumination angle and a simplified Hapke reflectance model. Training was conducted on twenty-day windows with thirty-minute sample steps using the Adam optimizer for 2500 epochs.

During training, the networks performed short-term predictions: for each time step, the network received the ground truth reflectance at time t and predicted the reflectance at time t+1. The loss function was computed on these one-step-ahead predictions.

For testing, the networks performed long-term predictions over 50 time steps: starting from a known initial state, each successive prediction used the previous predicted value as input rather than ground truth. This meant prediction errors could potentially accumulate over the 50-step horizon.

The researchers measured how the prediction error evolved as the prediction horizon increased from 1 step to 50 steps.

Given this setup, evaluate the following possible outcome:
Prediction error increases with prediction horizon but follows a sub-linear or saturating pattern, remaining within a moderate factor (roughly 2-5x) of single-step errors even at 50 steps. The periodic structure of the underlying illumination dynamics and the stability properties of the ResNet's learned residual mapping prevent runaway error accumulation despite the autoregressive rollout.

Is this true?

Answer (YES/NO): NO